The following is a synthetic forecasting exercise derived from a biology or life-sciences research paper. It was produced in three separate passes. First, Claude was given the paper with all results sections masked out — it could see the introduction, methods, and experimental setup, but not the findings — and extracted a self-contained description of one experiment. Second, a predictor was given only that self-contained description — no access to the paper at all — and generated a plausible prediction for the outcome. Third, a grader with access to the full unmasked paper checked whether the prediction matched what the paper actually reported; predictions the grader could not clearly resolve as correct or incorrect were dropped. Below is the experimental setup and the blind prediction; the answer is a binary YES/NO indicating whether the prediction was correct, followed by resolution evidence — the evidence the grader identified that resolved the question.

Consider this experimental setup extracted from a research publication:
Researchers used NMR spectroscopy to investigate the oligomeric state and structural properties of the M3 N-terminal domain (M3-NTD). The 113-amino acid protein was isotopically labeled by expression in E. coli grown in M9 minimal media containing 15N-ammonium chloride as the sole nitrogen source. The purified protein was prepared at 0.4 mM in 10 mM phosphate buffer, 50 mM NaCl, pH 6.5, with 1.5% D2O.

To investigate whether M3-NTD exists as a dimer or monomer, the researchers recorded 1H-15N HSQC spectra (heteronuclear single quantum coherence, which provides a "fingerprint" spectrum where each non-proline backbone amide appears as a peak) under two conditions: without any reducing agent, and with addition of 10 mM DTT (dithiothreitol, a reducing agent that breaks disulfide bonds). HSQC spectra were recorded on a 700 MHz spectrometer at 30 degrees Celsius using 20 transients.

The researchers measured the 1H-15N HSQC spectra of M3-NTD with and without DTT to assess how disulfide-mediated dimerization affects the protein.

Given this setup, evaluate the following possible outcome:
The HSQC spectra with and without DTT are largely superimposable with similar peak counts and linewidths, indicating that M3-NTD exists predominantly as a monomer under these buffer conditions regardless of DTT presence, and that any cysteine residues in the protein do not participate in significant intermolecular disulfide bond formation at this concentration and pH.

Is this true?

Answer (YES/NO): NO